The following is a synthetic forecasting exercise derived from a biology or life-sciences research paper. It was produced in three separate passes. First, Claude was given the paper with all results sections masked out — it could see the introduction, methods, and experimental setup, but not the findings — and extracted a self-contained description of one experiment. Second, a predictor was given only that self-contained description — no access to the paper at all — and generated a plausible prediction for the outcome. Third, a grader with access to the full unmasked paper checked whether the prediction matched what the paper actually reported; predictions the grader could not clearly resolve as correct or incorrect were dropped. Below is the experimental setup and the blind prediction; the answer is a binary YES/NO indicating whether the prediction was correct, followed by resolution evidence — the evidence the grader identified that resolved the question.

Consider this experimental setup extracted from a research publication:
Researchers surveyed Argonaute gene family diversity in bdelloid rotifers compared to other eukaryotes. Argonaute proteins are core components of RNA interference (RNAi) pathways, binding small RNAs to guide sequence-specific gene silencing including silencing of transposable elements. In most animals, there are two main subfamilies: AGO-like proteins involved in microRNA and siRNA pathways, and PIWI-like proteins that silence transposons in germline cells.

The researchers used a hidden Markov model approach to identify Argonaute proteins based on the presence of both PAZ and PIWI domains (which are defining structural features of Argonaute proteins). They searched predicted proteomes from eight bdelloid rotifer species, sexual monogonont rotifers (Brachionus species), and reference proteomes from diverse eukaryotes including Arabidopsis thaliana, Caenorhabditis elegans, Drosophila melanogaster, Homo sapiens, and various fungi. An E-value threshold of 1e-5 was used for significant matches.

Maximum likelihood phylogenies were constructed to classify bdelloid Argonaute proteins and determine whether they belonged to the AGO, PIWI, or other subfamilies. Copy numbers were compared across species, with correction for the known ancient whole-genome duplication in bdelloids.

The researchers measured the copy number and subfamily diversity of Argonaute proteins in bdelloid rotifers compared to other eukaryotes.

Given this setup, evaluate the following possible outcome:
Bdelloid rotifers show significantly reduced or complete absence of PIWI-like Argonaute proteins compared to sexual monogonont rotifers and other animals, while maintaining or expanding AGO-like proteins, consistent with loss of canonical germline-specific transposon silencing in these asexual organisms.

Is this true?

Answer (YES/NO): NO